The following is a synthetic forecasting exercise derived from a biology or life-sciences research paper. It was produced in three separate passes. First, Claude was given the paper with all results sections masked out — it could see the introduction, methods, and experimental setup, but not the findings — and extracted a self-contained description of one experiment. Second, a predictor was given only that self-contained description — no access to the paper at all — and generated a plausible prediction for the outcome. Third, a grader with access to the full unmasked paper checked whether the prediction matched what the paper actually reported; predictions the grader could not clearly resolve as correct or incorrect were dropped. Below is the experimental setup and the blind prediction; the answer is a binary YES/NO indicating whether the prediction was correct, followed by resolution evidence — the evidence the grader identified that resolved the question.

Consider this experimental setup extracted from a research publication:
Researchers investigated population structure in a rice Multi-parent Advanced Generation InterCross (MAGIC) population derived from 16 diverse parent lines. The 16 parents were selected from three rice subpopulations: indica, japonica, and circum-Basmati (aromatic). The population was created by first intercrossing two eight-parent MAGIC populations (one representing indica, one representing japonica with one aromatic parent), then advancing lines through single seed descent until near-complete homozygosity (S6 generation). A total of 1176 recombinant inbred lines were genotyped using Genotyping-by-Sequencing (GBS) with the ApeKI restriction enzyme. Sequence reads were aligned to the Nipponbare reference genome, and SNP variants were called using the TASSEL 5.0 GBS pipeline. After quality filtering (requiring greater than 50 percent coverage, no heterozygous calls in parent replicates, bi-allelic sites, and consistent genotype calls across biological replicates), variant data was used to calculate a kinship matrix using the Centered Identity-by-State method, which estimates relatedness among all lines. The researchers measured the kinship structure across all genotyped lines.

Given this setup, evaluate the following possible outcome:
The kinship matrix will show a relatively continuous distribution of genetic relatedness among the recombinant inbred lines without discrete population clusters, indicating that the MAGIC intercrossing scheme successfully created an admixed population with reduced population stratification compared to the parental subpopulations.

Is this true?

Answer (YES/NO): YES